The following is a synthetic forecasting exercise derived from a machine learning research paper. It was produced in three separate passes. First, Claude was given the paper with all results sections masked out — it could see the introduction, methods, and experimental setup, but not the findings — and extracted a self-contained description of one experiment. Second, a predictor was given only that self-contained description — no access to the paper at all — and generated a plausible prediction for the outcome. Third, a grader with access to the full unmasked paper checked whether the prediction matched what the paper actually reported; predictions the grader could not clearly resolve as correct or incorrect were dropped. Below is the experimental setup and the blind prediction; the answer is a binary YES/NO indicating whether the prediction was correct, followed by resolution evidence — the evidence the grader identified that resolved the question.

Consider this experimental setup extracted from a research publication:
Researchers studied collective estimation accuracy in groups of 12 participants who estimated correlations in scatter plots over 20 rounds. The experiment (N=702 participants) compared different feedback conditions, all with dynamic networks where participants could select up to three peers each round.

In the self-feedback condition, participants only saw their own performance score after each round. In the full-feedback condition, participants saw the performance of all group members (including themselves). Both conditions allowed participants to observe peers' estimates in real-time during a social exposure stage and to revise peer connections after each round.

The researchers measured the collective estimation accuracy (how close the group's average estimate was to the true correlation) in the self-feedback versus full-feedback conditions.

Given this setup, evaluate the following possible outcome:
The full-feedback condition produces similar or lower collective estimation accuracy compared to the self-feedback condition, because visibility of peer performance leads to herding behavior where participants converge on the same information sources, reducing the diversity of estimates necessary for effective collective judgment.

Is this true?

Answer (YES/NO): NO